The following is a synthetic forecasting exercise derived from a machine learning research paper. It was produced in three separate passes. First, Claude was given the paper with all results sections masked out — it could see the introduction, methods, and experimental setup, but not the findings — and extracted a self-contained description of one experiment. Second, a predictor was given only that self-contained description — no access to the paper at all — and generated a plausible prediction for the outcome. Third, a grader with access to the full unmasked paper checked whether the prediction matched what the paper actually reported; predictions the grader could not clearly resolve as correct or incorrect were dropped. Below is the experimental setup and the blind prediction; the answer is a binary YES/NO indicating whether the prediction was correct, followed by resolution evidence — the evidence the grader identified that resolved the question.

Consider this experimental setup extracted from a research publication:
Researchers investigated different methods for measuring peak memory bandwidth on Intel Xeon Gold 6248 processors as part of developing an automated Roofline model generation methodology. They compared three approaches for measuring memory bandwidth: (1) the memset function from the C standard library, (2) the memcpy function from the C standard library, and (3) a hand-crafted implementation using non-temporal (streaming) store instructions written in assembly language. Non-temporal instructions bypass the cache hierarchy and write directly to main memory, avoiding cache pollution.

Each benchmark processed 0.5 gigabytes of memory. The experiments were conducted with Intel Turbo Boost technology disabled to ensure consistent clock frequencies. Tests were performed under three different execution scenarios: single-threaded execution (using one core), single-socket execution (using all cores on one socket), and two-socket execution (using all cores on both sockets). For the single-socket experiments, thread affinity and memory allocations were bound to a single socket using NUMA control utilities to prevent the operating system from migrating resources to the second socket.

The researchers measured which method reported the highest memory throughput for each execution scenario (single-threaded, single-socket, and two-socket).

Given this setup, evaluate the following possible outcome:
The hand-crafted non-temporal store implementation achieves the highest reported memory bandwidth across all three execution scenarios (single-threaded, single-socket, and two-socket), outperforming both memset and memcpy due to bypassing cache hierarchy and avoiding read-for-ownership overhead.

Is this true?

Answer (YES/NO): NO